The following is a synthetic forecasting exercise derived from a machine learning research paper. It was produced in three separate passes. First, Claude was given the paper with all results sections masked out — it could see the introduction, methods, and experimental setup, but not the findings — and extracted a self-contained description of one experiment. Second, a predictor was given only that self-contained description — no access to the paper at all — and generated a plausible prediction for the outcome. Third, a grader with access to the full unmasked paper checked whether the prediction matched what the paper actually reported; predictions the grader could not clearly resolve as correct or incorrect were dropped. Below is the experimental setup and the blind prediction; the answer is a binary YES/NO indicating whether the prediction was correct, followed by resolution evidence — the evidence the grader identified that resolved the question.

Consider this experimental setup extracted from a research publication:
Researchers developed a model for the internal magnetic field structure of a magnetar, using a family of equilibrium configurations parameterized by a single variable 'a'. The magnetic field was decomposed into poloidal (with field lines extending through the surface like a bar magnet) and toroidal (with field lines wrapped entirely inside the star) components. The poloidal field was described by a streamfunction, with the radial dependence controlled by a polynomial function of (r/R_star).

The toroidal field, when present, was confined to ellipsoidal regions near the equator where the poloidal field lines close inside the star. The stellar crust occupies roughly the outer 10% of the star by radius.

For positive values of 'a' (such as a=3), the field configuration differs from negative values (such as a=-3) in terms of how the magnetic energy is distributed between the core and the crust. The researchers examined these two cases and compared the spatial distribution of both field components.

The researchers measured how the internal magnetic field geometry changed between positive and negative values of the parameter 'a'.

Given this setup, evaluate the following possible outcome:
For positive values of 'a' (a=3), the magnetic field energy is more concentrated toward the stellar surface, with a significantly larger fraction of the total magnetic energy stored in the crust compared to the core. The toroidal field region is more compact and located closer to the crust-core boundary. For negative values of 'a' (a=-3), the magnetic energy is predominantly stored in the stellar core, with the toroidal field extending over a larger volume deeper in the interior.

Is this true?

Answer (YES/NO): YES